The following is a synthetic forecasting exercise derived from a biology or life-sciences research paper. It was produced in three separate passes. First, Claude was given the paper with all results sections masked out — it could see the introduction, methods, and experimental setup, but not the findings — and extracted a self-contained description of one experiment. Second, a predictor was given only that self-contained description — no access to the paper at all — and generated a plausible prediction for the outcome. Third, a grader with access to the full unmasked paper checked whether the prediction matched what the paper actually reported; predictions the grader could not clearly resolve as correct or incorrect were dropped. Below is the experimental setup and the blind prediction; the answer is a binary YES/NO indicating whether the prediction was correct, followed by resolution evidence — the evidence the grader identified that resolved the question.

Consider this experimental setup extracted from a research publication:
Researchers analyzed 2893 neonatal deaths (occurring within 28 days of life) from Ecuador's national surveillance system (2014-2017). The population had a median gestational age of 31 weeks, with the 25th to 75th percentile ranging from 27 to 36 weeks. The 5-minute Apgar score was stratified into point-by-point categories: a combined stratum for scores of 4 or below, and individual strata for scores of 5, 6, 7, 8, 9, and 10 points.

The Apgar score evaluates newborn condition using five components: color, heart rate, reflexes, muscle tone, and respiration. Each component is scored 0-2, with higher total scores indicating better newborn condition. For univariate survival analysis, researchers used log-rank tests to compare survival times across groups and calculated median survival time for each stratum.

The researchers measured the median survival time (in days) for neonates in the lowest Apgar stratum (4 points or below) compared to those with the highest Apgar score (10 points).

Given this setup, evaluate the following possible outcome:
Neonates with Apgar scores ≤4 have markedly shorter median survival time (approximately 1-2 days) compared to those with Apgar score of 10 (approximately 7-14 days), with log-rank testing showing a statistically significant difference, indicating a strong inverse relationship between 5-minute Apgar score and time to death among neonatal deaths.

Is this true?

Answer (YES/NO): NO